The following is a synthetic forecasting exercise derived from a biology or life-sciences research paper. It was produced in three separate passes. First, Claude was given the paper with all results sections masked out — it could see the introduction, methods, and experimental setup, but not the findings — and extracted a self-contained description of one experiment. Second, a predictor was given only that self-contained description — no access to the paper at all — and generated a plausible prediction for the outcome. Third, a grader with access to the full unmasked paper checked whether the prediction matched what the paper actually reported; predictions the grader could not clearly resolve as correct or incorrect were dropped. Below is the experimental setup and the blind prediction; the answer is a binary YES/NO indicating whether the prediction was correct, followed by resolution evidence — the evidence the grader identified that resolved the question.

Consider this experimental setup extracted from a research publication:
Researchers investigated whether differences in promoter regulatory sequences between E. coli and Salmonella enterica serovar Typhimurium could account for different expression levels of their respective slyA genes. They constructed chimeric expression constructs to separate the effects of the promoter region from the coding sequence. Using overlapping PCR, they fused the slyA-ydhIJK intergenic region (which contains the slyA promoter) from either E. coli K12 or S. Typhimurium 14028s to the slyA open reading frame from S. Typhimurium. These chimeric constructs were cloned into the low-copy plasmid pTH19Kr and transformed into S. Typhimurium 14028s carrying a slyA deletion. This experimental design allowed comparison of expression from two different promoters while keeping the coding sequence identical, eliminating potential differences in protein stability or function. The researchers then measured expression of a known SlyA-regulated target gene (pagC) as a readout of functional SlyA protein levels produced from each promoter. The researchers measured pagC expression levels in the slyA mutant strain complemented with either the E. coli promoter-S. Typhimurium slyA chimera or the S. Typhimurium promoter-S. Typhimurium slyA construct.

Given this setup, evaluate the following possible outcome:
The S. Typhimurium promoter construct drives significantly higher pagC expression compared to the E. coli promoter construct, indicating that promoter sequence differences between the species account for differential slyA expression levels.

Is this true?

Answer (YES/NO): YES